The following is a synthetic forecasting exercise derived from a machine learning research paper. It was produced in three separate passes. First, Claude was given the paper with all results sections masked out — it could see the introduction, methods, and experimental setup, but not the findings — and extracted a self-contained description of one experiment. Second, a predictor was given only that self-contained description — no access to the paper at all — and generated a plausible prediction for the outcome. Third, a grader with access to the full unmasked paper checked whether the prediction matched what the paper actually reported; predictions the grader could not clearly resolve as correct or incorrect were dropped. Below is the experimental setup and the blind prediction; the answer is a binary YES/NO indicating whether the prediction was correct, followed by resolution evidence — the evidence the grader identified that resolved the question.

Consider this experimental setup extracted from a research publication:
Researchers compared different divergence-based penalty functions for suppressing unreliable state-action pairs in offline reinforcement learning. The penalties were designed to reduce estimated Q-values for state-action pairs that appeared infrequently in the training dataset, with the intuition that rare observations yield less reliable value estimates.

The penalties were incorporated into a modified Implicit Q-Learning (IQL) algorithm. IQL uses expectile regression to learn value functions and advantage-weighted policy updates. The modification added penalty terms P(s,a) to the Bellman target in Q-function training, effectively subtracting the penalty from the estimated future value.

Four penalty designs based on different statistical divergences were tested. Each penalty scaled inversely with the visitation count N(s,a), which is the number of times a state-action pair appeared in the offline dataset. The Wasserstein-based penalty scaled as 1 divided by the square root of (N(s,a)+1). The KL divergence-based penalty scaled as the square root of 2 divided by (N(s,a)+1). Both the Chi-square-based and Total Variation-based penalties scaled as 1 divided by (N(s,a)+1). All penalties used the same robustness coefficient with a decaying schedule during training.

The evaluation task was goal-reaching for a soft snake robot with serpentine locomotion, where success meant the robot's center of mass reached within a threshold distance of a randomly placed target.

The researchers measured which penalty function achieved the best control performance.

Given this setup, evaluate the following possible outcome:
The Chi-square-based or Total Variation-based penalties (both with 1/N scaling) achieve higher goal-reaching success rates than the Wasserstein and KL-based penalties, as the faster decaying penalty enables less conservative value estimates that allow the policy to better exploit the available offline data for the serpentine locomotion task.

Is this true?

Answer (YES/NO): NO